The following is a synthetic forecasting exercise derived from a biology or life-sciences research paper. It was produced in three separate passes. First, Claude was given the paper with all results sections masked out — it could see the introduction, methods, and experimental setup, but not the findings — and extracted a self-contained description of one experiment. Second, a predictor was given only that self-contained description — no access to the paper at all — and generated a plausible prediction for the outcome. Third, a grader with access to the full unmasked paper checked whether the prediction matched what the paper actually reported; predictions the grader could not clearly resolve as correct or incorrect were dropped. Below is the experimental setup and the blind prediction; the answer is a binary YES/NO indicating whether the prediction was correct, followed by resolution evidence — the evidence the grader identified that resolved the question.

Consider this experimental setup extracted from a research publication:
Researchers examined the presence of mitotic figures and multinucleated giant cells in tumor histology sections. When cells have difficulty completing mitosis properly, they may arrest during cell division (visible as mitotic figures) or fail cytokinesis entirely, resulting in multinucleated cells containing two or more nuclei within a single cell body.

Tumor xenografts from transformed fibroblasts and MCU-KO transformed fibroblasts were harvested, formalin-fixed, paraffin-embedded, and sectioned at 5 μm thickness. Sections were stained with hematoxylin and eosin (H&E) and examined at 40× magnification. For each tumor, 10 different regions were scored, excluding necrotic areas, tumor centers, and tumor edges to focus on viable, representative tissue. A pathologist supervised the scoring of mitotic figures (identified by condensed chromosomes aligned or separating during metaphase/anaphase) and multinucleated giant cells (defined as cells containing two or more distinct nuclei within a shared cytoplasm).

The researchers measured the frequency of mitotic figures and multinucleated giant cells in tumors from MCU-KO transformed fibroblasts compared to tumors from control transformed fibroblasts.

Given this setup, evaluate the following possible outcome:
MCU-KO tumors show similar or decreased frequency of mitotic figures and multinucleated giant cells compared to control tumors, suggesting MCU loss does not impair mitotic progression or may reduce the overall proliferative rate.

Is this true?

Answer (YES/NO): NO